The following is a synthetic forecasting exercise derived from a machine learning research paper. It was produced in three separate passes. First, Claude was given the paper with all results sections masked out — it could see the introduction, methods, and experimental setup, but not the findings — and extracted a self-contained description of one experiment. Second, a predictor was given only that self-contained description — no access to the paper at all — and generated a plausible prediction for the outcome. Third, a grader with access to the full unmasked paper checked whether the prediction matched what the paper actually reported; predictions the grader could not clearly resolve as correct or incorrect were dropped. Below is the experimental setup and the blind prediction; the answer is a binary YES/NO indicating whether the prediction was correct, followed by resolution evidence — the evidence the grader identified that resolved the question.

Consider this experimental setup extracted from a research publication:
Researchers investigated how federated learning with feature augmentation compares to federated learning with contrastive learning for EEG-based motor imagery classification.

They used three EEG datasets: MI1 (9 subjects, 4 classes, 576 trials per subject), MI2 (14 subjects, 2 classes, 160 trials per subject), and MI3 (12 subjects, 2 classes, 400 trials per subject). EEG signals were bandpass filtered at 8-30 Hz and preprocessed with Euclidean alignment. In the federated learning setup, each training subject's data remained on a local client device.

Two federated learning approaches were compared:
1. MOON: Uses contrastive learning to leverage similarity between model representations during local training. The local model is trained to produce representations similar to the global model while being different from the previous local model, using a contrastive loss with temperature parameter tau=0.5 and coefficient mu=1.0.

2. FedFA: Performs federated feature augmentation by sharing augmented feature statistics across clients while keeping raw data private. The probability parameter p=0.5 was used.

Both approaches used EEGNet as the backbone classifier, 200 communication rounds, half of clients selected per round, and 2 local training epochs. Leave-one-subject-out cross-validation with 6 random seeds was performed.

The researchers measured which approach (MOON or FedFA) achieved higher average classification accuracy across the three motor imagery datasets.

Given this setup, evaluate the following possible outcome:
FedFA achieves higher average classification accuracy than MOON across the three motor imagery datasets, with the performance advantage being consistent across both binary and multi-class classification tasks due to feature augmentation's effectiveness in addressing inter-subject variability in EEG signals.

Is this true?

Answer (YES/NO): NO